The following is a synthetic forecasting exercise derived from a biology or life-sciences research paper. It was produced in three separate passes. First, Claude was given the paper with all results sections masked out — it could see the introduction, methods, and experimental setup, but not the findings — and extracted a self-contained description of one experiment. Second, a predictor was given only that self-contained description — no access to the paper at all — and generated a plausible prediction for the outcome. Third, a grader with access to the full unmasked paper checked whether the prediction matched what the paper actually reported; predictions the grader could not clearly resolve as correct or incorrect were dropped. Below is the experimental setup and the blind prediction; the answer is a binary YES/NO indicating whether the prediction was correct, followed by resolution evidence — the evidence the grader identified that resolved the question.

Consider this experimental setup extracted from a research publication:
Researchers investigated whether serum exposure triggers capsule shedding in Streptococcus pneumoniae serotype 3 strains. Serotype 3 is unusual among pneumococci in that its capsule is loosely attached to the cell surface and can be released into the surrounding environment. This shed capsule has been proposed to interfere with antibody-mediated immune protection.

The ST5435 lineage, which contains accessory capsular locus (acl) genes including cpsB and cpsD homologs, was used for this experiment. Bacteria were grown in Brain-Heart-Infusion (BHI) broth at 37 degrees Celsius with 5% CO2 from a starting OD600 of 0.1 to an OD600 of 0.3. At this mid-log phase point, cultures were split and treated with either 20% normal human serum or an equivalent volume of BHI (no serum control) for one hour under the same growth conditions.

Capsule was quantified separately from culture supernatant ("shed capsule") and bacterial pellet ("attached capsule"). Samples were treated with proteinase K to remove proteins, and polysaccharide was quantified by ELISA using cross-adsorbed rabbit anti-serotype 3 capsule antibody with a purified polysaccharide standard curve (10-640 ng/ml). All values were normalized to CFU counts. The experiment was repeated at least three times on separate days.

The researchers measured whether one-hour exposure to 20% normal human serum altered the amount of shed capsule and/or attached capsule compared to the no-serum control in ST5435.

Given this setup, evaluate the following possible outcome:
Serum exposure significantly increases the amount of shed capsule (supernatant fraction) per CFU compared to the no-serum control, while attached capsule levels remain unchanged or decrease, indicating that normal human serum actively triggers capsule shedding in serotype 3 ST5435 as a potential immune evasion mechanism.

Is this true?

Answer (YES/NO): NO